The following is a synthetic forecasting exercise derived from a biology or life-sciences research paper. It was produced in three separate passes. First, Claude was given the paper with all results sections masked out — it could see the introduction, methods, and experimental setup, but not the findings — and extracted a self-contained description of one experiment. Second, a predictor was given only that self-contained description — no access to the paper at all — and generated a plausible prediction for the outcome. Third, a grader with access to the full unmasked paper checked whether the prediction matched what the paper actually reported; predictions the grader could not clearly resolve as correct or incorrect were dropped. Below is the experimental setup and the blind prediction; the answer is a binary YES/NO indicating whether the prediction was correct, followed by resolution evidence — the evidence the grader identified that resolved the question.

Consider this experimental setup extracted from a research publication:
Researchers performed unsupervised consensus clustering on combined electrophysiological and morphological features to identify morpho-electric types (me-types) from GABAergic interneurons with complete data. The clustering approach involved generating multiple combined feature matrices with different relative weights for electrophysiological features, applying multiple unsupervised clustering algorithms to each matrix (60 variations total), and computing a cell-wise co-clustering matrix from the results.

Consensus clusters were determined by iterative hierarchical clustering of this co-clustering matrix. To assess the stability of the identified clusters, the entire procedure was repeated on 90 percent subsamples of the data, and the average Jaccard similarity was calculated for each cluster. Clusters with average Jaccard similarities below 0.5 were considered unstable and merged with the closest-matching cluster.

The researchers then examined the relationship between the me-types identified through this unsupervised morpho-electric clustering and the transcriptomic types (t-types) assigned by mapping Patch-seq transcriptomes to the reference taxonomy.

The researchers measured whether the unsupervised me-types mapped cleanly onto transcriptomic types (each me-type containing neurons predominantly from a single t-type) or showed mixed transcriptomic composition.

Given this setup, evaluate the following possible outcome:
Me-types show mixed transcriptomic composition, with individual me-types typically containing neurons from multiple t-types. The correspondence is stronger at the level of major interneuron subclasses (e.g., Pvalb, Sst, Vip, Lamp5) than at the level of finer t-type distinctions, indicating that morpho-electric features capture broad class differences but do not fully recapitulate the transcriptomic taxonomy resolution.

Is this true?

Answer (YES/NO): YES